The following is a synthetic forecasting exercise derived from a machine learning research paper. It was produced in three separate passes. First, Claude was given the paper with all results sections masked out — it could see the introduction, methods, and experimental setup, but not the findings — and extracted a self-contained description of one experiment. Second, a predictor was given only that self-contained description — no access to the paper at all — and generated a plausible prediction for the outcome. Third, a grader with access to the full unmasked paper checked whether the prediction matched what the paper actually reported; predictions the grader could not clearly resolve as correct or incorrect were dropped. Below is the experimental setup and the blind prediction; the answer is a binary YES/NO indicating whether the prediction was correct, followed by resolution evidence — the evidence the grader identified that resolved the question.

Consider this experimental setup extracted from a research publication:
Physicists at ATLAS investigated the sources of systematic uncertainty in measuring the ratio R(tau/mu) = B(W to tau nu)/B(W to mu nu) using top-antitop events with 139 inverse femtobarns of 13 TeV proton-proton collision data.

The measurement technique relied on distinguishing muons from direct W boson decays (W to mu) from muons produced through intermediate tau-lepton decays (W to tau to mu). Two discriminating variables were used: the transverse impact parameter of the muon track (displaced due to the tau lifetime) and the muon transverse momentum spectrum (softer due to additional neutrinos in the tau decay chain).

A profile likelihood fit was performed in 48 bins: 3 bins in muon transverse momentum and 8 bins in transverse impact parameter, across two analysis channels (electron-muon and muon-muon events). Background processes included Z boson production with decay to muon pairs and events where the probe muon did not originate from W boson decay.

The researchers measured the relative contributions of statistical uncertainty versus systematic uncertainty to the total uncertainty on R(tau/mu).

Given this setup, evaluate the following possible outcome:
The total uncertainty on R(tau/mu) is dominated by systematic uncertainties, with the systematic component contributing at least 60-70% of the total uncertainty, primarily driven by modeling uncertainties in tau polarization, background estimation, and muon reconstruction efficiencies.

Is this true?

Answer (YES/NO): YES